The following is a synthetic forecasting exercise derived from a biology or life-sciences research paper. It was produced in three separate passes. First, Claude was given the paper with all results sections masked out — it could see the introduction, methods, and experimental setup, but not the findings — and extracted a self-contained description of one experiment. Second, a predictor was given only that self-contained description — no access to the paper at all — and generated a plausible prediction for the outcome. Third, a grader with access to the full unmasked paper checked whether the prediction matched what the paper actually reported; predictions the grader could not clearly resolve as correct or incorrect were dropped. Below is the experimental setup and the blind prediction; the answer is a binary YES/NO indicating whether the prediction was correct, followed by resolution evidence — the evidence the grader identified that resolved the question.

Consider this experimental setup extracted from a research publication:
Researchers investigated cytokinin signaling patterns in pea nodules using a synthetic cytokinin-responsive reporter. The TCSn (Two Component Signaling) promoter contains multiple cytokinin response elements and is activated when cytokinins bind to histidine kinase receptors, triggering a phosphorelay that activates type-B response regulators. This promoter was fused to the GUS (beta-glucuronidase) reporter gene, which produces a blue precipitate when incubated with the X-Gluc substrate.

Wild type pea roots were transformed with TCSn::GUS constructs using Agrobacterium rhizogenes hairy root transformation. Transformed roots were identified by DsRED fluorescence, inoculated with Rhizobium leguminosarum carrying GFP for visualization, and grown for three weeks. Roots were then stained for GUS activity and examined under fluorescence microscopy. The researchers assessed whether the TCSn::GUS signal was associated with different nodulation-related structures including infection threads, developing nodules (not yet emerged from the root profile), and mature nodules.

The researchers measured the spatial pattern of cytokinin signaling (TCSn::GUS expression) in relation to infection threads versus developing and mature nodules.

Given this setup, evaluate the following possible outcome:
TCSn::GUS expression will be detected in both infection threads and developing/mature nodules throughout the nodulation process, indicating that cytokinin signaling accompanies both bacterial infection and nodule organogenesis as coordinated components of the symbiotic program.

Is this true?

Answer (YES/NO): YES